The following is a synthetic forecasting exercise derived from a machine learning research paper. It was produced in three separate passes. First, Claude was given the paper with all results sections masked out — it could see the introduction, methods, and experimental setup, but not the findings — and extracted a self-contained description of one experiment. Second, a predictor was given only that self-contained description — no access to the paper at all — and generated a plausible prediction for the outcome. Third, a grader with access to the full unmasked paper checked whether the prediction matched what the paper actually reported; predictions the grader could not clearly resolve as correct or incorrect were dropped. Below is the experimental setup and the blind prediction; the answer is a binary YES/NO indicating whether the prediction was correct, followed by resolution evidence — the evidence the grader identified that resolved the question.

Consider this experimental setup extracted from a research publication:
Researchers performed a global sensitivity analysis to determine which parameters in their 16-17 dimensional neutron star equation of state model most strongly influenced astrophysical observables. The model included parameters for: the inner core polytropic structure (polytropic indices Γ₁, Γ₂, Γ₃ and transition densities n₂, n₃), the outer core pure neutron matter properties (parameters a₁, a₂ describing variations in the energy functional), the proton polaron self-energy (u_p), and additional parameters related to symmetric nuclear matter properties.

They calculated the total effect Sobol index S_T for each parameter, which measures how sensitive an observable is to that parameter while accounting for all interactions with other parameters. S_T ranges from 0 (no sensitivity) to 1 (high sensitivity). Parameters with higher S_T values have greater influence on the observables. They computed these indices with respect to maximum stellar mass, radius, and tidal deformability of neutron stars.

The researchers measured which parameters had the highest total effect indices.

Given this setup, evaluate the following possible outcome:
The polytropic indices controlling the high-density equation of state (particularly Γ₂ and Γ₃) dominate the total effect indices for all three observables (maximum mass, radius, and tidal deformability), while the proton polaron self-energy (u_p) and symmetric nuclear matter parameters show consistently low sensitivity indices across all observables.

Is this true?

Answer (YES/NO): NO